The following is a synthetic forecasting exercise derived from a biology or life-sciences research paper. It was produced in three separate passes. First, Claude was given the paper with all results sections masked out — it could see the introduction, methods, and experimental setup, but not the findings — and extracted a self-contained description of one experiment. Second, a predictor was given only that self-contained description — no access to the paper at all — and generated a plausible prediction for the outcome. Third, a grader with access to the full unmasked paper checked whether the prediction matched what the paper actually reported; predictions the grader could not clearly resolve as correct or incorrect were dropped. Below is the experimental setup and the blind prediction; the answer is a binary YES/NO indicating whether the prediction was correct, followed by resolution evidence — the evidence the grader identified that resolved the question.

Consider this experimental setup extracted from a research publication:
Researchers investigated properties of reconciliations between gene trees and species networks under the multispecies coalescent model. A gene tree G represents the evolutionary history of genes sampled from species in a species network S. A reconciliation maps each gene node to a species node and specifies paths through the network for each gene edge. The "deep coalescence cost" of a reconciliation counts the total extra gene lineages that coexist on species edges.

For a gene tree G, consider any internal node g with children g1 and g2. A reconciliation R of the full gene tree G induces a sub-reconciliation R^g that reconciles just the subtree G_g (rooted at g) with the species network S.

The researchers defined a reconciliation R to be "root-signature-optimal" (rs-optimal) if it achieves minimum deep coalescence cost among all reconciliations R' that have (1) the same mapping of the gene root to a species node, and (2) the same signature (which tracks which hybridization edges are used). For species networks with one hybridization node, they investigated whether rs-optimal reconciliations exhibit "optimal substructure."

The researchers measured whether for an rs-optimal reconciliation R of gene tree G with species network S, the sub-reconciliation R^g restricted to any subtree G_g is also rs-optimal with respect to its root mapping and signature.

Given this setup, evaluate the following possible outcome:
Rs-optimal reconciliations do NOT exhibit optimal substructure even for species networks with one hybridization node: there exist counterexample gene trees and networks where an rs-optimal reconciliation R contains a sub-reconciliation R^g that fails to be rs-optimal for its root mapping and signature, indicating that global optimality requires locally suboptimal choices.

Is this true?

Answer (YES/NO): NO